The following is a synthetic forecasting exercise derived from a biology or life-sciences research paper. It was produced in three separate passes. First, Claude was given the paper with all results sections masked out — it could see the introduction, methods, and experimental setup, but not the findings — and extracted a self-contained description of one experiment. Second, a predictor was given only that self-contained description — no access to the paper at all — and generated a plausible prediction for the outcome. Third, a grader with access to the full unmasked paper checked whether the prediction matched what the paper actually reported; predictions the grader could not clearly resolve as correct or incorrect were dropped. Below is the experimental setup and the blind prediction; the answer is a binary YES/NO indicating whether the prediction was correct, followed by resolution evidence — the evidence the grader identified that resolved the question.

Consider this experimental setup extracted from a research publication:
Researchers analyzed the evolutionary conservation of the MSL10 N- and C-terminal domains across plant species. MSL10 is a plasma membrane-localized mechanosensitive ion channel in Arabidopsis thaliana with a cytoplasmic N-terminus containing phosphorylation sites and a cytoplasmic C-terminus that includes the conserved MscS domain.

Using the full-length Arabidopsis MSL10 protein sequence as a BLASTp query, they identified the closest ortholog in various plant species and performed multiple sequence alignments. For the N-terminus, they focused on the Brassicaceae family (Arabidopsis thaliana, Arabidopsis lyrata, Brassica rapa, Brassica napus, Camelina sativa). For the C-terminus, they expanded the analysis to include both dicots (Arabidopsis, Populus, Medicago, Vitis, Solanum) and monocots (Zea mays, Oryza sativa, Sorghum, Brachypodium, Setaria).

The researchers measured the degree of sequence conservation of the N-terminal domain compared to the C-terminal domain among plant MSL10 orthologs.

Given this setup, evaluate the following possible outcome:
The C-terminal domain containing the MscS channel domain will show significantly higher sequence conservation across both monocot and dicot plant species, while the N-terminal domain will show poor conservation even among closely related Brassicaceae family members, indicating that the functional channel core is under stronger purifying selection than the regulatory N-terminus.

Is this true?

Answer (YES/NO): NO